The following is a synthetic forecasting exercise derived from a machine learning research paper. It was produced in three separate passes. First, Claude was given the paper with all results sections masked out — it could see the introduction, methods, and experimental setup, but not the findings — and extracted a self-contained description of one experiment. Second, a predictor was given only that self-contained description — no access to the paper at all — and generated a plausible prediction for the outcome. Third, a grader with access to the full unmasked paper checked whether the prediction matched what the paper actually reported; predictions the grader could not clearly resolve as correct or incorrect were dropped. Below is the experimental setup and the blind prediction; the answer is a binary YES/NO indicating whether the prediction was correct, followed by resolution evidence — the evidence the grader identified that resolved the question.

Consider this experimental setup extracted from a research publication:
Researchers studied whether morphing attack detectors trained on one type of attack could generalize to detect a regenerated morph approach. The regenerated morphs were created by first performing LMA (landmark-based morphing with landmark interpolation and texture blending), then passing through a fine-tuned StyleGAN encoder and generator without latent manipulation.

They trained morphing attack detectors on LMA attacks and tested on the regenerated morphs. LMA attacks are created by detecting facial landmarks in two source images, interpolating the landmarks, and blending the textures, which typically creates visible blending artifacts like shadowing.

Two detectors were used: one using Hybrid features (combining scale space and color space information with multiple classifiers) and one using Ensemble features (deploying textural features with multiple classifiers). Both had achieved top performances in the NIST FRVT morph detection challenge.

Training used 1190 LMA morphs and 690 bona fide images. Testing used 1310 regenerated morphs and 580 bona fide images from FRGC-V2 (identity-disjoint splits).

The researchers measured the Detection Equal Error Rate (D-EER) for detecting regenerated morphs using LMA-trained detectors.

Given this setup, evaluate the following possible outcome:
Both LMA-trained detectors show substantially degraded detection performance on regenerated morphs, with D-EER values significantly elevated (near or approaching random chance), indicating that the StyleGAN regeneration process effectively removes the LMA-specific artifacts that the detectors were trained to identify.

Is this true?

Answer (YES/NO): NO